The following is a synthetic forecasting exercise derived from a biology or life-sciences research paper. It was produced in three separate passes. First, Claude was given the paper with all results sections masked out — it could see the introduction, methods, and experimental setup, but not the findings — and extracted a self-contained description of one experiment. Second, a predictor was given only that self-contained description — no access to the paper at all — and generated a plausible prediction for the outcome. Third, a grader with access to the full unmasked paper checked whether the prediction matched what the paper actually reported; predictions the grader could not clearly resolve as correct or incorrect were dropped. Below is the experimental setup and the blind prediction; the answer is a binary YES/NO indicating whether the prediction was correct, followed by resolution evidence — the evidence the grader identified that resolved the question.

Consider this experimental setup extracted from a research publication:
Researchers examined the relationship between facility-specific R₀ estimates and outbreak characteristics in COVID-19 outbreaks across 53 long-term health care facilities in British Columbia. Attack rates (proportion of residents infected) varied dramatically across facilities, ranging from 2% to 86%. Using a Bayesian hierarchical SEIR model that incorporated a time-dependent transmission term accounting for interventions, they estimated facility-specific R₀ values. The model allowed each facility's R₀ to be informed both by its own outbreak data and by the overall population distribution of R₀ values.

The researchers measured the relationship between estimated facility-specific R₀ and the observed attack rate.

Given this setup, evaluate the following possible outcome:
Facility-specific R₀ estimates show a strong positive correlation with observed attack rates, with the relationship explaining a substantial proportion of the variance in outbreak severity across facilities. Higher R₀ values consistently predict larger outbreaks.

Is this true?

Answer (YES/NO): YES